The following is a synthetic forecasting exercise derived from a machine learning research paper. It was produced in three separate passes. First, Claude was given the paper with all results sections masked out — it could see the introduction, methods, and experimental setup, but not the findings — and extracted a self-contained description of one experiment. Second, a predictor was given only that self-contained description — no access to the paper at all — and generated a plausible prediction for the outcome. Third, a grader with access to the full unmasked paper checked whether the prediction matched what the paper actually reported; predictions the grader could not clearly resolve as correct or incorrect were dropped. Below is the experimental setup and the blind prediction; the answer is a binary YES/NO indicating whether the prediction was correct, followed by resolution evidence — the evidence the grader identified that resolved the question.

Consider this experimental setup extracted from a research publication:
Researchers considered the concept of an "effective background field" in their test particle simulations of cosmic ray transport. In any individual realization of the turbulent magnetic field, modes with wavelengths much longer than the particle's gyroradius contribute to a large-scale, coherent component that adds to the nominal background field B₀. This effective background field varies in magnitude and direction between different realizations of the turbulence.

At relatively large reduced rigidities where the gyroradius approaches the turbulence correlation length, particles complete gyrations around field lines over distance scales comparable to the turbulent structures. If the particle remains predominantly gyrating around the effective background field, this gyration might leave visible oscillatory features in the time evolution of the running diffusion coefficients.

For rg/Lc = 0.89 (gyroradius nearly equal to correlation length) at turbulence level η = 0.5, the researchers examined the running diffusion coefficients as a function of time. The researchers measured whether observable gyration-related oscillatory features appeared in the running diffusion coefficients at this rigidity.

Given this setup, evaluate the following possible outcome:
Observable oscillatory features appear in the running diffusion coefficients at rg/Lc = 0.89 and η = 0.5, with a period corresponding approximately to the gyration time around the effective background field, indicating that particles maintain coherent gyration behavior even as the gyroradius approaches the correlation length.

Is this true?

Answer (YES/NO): YES